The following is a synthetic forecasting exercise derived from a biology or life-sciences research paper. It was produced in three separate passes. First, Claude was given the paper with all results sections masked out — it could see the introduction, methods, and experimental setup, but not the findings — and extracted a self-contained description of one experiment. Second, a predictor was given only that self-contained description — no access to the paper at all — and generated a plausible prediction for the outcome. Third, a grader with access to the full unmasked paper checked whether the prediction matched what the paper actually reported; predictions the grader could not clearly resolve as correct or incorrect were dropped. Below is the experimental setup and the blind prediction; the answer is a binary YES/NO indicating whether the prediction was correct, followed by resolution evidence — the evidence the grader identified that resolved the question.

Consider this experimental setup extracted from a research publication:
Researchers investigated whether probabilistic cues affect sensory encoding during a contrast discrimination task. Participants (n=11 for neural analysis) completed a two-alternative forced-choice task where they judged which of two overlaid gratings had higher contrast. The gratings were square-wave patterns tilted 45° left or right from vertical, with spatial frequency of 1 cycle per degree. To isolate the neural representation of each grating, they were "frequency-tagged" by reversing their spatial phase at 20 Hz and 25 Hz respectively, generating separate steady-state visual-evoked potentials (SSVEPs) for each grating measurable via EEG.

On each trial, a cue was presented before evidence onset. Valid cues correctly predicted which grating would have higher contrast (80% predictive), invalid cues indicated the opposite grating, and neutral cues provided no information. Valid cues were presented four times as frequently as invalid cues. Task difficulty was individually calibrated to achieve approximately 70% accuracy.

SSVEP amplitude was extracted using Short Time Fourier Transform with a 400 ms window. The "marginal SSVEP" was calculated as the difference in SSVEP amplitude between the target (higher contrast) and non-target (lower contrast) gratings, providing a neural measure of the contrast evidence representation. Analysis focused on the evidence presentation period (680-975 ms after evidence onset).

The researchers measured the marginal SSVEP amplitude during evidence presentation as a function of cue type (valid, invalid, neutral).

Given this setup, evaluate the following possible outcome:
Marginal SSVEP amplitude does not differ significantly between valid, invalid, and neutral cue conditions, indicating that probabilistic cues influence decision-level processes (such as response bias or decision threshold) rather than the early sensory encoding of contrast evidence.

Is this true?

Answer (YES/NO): NO